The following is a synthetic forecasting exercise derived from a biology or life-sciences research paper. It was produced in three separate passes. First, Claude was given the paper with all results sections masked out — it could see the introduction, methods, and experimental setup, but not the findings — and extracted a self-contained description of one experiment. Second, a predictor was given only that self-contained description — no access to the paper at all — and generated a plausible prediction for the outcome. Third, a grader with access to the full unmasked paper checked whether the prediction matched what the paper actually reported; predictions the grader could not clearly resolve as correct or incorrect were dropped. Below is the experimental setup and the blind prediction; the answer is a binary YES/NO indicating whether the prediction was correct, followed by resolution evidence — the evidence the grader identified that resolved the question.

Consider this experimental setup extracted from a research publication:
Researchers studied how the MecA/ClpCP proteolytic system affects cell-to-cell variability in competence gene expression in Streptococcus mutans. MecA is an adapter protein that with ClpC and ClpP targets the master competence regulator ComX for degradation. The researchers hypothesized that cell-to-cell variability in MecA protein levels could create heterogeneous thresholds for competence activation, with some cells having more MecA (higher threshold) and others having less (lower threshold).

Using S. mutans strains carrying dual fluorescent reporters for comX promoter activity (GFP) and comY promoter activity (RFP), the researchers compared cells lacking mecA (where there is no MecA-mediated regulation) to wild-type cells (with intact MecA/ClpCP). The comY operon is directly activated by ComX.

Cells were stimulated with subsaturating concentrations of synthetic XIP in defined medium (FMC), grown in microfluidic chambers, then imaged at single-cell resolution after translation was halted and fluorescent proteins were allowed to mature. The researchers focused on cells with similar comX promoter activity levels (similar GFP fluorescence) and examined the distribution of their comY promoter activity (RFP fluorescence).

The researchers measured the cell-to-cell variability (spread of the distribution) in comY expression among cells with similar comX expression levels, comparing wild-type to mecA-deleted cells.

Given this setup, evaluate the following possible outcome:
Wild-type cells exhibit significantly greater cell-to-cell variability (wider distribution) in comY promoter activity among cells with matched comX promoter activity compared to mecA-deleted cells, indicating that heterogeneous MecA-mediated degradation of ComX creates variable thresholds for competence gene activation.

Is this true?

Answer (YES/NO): YES